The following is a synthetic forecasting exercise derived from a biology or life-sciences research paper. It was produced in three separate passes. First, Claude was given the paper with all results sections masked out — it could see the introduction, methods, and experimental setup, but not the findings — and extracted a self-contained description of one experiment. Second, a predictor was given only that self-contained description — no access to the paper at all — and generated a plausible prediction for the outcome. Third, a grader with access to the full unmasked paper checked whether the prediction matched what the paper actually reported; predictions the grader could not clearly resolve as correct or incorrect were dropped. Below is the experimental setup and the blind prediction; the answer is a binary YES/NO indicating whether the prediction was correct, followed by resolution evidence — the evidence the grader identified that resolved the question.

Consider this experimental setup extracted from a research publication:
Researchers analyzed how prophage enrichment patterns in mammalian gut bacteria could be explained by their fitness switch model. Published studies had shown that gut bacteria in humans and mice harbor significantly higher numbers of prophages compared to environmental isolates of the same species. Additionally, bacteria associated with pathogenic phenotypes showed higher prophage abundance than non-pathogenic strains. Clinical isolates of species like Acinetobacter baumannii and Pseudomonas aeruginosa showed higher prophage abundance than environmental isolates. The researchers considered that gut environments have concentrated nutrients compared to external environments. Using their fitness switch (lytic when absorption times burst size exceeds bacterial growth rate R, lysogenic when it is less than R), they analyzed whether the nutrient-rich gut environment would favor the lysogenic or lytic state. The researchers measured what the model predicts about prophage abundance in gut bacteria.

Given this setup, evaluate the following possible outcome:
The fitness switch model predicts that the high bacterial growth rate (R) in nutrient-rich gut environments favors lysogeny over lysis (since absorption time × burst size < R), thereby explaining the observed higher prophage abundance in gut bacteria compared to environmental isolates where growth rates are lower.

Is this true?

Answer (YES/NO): YES